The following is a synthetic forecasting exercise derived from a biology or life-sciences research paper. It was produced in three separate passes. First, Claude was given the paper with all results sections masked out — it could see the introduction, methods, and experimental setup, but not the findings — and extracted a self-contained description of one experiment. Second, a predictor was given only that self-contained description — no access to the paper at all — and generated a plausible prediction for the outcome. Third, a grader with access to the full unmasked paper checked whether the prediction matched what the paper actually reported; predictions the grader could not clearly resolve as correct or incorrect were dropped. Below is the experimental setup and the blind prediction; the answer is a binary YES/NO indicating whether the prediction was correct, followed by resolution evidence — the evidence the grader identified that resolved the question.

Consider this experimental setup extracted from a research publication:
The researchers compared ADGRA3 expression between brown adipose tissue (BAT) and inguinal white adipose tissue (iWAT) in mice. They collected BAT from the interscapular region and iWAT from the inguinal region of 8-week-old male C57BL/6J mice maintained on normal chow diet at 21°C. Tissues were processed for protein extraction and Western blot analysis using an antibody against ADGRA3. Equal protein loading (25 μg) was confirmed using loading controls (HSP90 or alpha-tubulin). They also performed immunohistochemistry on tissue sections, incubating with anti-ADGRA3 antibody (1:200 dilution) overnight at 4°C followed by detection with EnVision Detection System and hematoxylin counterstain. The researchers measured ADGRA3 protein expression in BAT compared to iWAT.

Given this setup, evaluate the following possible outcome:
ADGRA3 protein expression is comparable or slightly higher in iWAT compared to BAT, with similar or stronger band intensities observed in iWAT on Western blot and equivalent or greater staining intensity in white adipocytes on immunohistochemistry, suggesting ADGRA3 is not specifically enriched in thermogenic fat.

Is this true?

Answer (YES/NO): NO